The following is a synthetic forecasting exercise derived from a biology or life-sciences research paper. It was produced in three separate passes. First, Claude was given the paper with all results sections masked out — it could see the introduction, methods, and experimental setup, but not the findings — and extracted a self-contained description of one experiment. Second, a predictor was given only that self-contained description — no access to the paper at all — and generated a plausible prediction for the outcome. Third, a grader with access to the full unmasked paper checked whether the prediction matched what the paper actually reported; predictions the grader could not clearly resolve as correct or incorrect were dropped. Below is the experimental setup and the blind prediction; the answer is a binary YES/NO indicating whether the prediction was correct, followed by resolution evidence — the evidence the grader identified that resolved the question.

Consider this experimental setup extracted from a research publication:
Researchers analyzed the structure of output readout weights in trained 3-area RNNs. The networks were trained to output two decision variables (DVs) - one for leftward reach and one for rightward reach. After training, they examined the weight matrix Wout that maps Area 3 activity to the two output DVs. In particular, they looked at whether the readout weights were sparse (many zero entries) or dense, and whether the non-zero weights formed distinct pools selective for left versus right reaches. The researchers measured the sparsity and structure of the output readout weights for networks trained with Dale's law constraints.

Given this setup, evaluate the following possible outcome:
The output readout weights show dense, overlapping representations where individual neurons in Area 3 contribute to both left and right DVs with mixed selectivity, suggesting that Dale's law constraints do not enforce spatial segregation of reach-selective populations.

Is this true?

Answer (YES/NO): NO